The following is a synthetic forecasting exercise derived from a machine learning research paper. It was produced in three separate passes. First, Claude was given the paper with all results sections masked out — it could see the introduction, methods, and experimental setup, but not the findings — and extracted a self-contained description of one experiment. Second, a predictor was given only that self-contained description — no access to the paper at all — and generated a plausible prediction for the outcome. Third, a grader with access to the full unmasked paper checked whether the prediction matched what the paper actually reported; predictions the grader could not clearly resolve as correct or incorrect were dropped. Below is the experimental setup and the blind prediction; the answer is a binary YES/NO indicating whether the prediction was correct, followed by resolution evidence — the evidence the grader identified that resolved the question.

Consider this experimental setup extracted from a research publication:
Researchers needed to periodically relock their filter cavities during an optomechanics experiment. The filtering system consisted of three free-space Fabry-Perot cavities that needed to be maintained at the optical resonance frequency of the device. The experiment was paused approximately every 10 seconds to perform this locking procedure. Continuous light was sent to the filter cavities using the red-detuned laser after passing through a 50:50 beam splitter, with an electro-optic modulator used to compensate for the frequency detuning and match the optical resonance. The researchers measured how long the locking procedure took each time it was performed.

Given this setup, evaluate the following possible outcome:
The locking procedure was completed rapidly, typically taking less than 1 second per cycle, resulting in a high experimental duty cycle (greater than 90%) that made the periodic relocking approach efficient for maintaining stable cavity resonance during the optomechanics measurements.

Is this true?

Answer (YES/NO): NO